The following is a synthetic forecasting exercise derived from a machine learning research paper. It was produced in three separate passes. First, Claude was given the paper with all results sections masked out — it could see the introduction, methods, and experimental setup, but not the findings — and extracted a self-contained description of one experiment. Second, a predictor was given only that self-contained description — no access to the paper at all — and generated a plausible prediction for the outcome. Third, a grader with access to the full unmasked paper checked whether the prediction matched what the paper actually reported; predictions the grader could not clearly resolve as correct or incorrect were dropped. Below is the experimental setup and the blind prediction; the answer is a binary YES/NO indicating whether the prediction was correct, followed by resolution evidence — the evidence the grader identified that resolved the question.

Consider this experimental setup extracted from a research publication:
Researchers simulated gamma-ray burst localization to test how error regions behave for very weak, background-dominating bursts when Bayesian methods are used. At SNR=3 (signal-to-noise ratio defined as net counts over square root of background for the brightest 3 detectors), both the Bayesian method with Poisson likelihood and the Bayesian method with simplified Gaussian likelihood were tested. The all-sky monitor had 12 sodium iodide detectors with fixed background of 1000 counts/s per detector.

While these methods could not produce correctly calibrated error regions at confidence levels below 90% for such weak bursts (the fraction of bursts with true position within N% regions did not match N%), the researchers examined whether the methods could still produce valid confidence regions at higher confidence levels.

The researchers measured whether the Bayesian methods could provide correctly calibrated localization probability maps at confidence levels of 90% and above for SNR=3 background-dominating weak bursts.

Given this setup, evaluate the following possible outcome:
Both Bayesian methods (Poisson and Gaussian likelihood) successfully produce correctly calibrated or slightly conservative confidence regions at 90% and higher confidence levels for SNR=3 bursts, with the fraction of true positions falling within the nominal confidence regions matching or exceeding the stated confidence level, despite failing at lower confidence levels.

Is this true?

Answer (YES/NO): YES